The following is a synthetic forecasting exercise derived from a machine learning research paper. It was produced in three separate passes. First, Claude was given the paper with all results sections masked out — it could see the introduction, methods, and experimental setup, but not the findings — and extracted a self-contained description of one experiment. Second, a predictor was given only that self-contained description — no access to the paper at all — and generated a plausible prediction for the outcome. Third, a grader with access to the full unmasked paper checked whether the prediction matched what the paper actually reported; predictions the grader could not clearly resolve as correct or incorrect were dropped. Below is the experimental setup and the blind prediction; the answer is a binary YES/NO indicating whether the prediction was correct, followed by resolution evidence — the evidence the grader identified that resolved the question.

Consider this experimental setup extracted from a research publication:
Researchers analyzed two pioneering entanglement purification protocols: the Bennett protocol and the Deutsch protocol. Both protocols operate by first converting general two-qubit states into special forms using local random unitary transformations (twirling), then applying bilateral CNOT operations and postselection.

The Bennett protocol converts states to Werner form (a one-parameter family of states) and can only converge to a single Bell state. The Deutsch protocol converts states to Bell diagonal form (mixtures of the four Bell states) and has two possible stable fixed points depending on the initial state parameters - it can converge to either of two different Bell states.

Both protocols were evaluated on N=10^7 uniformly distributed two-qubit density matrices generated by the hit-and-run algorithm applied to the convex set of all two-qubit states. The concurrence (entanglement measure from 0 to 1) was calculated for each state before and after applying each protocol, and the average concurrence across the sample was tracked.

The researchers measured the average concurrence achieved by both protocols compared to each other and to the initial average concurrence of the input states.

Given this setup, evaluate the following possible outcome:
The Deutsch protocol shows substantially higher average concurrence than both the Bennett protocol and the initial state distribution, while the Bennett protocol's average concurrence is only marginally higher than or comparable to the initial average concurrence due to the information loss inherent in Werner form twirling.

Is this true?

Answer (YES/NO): NO